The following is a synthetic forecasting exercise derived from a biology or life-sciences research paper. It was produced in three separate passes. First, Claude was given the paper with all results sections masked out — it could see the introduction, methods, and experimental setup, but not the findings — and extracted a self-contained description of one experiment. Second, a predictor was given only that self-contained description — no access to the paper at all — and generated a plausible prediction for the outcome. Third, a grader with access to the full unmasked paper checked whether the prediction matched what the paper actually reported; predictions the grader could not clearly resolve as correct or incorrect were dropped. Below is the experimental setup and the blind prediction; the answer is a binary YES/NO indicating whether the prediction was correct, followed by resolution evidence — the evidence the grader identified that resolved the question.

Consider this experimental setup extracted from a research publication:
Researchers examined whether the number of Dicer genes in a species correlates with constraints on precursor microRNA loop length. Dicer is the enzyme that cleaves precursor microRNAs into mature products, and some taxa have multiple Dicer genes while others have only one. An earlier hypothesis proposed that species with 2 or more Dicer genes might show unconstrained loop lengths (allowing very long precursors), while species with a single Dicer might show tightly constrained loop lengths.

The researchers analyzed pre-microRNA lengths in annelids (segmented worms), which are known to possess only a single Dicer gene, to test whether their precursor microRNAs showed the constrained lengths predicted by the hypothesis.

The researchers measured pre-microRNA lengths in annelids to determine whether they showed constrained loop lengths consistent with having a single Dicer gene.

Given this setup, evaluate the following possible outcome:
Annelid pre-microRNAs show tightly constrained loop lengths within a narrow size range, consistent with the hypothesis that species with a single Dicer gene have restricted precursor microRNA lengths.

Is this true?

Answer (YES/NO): NO